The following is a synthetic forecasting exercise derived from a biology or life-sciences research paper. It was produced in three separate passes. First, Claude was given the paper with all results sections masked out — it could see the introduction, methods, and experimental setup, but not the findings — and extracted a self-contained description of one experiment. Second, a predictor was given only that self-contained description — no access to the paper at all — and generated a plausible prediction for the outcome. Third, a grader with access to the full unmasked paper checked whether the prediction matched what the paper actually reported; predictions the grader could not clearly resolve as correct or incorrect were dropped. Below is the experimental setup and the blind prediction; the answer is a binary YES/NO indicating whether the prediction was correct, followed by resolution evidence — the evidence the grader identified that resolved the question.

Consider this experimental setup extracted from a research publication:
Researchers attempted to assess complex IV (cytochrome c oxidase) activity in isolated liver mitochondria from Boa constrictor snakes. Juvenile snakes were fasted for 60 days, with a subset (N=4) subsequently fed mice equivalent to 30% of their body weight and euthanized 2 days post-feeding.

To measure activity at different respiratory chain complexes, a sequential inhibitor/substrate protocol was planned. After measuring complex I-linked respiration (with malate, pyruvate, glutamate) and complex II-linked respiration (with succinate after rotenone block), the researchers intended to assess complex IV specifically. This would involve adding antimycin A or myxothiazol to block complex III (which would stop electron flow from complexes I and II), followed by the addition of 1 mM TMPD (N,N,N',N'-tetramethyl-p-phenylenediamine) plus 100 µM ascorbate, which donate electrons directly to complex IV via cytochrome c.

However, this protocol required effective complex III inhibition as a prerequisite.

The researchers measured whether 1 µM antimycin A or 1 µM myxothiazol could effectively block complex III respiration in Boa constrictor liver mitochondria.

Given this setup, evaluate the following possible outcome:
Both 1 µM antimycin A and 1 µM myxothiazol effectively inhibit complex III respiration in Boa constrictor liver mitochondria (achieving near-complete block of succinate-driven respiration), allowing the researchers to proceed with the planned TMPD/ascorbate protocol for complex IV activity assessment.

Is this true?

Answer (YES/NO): NO